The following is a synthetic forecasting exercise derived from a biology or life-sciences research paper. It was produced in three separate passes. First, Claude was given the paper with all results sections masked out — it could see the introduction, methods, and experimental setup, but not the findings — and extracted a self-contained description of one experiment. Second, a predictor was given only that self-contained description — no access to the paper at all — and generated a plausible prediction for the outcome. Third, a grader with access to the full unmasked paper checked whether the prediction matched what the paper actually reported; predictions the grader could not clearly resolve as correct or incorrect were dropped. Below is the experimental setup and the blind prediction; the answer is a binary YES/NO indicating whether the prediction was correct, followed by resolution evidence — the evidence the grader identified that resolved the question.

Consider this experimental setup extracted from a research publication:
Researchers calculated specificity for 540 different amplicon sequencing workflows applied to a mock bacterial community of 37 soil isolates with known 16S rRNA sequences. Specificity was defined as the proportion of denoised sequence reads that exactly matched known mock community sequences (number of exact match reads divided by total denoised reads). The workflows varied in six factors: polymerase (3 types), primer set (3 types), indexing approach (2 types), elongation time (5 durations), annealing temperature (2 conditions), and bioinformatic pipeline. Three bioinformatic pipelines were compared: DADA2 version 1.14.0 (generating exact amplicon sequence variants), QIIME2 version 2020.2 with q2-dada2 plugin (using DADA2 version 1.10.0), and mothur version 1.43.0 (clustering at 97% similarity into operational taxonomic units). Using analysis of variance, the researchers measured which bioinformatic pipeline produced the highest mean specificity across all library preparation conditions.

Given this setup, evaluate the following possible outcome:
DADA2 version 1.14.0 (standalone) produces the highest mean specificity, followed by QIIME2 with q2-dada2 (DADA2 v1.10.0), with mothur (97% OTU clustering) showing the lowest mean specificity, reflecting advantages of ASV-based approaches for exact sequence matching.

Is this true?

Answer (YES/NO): NO